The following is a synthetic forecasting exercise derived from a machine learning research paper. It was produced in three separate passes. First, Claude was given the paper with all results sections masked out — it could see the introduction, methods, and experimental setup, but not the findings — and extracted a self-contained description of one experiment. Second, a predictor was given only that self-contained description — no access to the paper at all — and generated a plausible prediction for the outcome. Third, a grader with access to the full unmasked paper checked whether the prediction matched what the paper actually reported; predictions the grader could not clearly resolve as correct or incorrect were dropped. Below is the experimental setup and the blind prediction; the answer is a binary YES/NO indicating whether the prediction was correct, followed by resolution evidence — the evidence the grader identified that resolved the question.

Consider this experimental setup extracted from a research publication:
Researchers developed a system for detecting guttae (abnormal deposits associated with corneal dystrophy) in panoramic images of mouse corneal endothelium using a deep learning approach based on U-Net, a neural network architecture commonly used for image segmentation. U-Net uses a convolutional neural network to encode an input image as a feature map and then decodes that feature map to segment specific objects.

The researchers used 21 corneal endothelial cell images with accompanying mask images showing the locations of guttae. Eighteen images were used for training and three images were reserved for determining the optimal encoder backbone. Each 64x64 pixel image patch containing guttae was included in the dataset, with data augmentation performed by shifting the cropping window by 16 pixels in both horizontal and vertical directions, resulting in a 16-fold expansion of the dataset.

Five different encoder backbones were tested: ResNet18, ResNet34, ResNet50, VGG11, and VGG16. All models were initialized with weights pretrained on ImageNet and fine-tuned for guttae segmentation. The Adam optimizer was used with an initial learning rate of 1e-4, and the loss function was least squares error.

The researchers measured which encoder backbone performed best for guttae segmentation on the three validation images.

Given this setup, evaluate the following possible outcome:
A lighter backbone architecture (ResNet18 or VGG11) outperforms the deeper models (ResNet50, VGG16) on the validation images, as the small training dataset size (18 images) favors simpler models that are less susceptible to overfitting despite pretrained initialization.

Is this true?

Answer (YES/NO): NO